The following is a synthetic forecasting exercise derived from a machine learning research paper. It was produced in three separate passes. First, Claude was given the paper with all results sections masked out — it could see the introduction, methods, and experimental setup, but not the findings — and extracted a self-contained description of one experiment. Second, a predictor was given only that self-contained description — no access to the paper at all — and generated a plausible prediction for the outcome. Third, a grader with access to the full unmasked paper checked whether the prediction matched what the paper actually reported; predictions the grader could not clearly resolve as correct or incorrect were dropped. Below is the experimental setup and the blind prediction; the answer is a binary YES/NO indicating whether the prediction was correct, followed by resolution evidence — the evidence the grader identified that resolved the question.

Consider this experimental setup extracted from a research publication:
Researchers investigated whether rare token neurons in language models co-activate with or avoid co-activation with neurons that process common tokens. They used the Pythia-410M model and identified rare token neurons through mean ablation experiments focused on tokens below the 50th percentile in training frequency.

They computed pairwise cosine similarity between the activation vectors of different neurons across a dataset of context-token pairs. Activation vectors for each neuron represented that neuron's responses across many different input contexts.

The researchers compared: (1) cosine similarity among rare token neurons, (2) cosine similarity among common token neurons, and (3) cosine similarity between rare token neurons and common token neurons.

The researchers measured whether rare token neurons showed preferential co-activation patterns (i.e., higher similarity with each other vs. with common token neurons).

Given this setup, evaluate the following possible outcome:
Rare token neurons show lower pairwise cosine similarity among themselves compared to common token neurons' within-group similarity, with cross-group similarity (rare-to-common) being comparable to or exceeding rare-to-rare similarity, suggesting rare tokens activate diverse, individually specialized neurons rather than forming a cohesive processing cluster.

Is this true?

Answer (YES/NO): NO